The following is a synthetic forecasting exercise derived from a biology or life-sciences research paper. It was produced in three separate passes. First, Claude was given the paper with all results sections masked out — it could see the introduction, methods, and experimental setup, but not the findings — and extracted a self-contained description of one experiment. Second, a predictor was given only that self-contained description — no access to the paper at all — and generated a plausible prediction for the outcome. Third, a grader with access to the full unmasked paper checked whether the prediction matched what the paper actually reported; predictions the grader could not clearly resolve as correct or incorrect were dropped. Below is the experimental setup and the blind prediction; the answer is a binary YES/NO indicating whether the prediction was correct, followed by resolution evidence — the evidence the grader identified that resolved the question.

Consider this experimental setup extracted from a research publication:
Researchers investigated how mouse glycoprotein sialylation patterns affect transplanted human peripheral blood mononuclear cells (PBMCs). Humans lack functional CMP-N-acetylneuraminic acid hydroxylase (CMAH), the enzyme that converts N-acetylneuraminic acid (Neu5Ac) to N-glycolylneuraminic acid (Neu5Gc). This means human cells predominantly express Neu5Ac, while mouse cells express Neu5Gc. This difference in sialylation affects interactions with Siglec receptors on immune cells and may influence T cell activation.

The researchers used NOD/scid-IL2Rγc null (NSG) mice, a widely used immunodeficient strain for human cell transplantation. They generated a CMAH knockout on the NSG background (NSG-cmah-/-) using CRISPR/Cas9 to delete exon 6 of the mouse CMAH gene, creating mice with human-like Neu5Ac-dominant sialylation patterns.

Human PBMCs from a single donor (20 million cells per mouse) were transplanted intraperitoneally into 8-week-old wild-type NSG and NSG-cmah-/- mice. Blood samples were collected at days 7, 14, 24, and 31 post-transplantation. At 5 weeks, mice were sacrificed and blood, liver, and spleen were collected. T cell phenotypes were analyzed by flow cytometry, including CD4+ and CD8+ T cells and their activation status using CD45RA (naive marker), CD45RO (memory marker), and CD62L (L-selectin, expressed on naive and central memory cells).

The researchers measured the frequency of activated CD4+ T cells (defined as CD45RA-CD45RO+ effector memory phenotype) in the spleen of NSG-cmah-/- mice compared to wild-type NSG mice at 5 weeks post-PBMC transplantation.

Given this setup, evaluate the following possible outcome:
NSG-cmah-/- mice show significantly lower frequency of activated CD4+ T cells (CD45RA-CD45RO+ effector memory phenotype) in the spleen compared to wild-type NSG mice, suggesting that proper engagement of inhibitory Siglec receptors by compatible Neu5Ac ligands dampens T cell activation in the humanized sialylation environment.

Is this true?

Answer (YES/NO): NO